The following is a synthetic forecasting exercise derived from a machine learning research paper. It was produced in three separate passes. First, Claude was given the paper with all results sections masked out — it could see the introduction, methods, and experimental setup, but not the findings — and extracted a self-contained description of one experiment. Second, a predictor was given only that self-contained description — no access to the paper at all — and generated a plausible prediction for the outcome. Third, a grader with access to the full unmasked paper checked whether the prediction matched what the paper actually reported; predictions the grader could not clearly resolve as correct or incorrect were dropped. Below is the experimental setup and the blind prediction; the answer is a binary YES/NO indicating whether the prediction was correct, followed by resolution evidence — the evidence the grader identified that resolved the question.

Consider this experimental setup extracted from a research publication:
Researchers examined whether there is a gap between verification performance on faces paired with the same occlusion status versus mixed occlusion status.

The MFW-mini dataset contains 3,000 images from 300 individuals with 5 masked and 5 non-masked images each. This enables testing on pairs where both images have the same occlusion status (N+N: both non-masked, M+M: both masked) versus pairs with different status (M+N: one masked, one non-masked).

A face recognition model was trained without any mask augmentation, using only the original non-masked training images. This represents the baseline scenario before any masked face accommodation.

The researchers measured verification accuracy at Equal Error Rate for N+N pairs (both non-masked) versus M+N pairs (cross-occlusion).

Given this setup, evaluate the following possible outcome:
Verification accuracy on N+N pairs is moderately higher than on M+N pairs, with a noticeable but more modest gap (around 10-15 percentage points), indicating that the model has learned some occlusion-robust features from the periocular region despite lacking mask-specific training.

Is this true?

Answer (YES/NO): NO